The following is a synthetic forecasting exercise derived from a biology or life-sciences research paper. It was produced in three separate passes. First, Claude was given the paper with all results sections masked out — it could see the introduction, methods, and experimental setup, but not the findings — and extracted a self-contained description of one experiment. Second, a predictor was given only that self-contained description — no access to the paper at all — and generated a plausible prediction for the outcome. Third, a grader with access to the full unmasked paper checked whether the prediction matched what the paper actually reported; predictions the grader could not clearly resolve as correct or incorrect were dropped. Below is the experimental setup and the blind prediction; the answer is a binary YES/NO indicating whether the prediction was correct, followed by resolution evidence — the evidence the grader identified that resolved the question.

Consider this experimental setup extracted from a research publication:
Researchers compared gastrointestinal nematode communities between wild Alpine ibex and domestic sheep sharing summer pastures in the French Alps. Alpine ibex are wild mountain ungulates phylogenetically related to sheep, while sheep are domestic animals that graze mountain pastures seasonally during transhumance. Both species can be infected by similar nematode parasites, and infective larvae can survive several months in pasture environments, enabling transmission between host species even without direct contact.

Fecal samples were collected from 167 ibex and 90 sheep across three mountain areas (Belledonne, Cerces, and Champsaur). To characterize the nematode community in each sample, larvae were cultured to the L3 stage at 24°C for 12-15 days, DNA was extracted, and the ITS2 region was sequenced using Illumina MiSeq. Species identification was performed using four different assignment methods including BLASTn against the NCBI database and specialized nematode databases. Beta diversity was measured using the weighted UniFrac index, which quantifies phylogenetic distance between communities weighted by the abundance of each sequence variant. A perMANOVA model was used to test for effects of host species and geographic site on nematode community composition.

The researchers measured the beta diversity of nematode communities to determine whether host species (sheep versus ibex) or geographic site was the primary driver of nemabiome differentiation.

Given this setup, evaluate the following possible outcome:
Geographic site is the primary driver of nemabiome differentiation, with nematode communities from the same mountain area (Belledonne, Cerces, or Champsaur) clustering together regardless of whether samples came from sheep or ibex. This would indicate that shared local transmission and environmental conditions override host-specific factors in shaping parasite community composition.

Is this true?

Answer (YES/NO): NO